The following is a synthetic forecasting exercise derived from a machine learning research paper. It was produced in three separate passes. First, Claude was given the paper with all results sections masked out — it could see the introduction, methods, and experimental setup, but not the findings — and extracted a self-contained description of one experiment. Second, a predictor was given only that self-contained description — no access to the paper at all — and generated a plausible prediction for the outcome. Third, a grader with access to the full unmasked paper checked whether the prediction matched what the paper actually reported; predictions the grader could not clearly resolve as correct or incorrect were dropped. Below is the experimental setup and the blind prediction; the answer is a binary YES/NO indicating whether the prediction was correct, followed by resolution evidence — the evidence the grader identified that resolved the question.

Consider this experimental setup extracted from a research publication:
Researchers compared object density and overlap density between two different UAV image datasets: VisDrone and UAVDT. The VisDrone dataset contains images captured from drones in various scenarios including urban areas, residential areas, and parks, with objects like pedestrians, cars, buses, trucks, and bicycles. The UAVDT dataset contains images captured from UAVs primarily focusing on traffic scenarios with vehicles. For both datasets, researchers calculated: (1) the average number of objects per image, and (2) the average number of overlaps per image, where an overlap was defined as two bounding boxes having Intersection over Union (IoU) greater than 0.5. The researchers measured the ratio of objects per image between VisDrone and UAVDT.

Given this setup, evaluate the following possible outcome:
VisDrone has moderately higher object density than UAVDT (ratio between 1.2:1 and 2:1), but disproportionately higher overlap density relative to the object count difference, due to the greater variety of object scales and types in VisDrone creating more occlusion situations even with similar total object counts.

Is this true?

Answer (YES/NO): NO